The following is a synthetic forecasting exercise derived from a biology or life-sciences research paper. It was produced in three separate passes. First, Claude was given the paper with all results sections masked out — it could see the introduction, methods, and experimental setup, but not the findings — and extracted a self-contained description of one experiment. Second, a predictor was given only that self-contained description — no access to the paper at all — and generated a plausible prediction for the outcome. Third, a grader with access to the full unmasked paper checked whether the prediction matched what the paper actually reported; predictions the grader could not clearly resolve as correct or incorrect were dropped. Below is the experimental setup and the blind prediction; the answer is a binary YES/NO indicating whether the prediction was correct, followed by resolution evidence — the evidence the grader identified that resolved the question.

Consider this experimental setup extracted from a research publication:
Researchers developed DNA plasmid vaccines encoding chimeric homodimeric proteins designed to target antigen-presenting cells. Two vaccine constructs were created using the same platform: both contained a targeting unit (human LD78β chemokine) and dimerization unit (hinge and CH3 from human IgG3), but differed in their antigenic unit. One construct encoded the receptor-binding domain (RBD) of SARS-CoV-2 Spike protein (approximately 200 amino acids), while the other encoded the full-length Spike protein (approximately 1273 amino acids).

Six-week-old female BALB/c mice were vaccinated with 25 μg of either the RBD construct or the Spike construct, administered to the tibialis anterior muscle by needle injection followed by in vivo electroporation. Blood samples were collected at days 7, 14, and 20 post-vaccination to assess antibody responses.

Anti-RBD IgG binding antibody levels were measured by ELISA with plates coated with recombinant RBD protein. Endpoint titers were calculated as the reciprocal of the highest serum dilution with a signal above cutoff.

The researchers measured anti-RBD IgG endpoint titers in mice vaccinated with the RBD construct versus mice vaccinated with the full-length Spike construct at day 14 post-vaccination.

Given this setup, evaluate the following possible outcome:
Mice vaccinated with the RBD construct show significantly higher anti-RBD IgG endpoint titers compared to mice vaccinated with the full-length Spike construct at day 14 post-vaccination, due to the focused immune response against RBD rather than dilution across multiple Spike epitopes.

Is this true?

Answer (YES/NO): YES